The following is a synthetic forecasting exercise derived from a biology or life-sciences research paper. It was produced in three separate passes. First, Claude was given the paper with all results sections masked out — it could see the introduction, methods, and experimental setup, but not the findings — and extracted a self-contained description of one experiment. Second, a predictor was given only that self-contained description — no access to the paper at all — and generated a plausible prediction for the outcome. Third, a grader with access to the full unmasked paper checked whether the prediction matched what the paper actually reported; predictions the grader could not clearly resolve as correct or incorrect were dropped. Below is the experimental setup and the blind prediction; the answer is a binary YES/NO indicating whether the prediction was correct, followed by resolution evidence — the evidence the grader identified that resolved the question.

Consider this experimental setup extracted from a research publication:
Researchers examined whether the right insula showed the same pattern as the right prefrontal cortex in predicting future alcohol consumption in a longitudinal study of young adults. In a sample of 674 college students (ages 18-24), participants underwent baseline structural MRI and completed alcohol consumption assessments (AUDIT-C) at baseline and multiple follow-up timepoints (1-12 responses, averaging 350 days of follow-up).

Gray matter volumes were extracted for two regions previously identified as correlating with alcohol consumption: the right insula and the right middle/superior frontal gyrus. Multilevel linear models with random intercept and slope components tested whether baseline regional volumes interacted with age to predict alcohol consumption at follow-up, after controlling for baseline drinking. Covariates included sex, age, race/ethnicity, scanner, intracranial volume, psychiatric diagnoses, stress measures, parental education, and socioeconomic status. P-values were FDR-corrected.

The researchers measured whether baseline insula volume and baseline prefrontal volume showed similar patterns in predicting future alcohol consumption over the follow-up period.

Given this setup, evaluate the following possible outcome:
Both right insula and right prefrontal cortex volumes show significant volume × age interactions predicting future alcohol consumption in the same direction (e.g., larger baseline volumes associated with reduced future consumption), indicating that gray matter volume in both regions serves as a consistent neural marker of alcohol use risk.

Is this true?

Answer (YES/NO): NO